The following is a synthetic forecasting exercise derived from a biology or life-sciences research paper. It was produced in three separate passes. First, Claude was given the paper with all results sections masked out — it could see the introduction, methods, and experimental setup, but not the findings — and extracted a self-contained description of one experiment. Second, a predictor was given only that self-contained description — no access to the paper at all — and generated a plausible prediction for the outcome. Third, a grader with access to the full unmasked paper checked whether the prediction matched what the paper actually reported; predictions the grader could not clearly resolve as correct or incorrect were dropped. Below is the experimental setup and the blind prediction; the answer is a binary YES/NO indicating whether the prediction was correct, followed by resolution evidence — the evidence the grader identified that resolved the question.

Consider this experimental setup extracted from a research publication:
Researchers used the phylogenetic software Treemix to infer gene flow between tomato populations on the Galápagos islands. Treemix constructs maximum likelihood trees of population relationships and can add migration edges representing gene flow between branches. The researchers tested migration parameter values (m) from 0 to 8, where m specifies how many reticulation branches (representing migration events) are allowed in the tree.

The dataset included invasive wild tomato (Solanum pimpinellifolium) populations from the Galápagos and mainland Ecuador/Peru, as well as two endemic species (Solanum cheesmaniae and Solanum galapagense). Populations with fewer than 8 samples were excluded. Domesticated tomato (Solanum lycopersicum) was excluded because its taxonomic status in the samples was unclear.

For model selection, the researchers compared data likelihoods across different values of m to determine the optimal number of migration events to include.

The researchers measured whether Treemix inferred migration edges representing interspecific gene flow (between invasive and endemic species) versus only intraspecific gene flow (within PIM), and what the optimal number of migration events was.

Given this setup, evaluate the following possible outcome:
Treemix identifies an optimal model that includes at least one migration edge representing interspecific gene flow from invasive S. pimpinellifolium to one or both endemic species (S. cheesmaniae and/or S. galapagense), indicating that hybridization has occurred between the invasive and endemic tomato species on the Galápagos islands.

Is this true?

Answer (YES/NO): YES